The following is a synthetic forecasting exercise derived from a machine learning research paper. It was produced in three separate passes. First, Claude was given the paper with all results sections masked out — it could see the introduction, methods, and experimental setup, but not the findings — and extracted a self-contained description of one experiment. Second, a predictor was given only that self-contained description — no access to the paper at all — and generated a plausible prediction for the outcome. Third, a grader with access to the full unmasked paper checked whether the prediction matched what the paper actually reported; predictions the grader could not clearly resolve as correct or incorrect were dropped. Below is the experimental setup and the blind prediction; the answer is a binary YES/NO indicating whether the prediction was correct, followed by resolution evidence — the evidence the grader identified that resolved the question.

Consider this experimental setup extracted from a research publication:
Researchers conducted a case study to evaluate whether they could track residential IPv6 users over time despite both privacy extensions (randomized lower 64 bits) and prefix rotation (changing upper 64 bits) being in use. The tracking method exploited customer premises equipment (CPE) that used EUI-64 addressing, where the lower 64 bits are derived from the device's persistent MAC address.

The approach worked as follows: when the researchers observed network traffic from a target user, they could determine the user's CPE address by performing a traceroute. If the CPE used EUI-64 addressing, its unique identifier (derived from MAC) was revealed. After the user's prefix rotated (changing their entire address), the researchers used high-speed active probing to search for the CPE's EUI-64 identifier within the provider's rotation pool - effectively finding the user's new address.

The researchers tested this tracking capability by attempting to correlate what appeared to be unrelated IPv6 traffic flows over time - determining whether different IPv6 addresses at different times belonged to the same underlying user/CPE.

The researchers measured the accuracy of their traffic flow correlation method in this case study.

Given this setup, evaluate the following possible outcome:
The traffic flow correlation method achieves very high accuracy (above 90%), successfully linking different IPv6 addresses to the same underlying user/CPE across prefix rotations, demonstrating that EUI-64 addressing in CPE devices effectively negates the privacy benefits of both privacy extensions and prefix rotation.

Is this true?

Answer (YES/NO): NO